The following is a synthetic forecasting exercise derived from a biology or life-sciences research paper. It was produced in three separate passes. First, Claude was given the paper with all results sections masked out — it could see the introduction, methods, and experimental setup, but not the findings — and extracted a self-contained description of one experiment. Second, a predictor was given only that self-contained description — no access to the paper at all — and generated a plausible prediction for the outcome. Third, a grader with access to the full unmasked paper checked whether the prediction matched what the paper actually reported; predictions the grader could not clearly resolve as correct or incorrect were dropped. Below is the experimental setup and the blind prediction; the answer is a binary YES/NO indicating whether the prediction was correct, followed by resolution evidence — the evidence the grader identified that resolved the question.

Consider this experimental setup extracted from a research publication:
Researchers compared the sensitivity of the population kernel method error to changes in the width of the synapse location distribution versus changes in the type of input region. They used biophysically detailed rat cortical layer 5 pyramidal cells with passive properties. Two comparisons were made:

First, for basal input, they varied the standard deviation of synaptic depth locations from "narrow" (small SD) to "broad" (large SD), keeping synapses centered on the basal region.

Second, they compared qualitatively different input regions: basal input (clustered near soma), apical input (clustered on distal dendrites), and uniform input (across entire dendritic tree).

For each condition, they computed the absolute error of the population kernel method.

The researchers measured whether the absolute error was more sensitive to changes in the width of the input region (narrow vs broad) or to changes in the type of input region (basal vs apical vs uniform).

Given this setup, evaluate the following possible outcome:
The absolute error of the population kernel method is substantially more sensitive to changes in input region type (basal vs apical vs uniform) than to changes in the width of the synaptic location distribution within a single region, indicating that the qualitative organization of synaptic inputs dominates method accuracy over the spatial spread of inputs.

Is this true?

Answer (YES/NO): YES